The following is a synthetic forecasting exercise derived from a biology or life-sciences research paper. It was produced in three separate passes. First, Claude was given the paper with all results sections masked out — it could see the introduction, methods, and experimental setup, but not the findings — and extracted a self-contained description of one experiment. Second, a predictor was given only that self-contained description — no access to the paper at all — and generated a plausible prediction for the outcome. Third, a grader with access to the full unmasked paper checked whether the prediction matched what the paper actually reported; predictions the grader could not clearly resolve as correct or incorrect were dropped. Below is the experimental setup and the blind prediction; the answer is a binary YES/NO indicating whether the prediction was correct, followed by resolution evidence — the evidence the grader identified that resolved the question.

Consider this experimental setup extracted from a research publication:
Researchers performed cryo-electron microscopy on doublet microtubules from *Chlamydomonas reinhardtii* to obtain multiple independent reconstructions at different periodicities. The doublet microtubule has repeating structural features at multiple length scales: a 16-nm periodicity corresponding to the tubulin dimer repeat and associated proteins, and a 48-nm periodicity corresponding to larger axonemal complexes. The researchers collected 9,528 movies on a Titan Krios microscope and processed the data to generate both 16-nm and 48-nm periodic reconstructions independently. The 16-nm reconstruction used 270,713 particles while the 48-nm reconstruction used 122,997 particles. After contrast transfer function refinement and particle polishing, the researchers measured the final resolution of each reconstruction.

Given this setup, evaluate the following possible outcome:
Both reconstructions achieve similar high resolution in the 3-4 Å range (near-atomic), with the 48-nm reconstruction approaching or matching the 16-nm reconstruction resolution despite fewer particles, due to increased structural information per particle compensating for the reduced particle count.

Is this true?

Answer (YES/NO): NO